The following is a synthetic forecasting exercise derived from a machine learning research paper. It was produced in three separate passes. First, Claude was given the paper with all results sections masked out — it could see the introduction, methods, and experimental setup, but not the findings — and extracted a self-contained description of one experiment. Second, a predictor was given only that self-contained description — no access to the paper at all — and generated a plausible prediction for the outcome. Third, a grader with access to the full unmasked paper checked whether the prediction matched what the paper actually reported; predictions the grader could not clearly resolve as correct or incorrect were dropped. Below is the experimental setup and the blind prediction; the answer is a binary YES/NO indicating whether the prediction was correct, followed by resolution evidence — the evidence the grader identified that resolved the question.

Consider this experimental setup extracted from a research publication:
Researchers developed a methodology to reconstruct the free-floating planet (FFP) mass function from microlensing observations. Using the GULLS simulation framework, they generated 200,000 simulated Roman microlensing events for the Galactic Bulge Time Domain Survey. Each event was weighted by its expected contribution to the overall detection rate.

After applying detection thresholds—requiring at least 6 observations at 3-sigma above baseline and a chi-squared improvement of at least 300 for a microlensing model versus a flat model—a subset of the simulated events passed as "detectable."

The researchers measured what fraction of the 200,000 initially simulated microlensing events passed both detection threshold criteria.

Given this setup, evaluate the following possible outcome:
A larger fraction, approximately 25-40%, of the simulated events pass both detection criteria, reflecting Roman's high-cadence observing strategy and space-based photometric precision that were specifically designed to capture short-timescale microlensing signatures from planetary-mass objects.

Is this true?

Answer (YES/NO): YES